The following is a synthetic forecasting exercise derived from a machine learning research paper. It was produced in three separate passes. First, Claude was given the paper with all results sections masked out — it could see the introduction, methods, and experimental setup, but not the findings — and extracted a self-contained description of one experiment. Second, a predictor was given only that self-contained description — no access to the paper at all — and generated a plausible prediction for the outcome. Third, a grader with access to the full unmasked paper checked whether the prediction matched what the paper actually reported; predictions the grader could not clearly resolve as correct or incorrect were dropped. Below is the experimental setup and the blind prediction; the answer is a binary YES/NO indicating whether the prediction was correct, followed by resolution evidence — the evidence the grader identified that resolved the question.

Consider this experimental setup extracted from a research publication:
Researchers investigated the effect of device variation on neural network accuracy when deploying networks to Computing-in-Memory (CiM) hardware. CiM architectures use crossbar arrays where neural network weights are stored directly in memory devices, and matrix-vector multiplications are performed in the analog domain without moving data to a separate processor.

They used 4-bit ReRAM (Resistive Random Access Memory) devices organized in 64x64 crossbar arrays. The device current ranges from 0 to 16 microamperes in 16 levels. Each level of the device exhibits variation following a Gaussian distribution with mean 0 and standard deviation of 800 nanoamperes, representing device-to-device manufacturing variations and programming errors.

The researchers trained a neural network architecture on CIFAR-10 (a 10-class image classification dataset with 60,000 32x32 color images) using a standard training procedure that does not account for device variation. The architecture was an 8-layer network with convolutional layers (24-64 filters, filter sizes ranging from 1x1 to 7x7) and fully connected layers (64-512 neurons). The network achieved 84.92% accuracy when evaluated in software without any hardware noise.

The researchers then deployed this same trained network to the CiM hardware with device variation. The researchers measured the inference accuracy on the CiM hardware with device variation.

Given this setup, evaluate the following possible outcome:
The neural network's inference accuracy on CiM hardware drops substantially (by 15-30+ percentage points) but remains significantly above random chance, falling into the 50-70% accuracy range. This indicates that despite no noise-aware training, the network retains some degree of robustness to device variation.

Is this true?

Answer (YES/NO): NO